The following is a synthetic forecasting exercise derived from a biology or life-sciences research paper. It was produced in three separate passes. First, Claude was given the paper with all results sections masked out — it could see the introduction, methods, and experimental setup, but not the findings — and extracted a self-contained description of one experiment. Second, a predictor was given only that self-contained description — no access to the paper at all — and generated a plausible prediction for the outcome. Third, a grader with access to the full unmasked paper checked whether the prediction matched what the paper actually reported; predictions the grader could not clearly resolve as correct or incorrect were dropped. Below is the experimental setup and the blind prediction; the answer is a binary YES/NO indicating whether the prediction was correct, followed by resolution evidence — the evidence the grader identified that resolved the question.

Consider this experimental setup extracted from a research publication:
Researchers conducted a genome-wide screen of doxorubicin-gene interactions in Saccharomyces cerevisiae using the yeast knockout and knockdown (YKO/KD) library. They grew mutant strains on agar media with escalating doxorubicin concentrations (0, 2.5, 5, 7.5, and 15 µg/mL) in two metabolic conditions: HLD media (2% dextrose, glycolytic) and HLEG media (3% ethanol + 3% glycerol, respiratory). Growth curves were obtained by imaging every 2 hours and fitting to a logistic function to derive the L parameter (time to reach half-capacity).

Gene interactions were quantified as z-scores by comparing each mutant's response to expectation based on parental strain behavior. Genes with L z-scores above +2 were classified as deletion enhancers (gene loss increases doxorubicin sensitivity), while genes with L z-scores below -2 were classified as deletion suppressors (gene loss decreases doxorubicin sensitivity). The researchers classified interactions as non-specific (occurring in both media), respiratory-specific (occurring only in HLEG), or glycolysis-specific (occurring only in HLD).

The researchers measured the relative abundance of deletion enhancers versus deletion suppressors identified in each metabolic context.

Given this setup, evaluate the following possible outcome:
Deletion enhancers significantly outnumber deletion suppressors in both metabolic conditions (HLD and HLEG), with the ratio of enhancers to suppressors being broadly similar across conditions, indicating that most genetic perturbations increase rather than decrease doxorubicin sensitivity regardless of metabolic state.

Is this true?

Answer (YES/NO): NO